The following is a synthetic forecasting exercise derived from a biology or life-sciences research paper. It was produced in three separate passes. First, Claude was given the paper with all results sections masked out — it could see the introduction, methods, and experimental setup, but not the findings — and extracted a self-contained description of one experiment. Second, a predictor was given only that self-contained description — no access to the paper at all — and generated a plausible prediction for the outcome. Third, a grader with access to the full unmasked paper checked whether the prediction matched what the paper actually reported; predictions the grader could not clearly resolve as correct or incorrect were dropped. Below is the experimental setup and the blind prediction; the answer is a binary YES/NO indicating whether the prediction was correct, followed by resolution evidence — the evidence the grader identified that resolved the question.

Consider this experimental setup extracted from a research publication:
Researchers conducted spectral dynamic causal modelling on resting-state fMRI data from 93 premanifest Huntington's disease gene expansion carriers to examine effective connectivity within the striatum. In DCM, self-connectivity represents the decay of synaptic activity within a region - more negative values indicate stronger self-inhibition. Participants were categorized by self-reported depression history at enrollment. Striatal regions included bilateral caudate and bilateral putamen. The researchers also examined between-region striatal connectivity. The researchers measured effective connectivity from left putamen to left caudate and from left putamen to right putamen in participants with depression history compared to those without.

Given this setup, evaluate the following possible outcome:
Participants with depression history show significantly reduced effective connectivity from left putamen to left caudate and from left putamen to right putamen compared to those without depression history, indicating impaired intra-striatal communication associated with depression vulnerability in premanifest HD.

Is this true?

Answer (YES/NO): NO